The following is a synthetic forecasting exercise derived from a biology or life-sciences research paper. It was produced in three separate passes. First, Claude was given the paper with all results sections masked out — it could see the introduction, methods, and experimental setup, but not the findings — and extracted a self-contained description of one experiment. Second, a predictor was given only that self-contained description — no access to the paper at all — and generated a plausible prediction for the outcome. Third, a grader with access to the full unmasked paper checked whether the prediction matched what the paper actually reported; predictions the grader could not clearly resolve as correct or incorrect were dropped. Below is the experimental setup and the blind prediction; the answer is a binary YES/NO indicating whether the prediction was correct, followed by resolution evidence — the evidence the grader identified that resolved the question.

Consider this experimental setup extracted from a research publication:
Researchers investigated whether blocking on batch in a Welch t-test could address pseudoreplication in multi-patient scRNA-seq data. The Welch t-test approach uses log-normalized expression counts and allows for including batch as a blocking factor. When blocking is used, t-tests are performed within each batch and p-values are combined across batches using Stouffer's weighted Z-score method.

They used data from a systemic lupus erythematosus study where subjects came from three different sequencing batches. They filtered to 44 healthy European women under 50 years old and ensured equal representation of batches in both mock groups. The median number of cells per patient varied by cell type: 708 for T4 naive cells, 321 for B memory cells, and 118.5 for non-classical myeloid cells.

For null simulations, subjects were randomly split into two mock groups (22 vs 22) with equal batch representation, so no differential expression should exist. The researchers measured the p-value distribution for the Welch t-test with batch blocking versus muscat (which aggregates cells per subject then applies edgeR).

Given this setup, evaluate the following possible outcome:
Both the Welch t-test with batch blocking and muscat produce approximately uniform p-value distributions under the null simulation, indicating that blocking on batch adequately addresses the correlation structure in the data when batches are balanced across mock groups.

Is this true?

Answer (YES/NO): NO